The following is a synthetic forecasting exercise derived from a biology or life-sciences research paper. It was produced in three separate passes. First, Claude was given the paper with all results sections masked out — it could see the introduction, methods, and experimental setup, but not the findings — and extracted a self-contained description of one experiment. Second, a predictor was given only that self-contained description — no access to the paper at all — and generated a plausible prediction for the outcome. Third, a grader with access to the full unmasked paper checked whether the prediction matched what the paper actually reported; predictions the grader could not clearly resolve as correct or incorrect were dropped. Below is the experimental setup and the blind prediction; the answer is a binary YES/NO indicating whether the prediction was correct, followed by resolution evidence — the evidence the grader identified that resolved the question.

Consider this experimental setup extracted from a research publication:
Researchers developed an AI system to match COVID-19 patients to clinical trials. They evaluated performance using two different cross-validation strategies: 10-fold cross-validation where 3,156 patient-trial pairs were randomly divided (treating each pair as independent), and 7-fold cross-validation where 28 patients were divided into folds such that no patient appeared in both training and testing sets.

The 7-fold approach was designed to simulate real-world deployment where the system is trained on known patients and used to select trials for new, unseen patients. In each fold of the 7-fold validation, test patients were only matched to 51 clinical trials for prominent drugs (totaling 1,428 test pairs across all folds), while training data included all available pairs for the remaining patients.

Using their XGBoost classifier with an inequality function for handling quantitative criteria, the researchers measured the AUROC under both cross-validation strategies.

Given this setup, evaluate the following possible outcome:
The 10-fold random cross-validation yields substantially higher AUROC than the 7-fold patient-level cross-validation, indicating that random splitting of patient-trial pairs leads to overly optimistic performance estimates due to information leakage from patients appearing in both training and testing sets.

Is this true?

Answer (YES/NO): NO